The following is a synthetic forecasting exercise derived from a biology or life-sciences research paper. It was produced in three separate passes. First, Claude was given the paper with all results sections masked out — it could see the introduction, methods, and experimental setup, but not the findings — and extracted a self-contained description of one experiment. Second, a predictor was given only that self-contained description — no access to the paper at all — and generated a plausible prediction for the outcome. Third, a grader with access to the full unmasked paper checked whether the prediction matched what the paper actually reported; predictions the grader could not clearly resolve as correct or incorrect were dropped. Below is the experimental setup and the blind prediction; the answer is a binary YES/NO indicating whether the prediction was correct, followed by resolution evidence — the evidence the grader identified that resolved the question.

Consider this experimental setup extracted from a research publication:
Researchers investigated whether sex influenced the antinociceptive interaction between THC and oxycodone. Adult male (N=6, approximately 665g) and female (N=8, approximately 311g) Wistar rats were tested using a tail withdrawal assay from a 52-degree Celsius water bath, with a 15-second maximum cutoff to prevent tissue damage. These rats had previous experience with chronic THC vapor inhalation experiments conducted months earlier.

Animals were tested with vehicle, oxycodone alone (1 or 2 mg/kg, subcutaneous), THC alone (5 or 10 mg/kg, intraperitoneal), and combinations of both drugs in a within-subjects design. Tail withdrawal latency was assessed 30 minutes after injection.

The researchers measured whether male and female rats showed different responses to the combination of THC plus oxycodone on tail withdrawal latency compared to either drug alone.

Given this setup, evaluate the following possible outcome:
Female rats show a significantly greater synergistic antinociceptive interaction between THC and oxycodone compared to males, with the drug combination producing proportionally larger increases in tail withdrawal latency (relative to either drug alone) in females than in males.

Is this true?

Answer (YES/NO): NO